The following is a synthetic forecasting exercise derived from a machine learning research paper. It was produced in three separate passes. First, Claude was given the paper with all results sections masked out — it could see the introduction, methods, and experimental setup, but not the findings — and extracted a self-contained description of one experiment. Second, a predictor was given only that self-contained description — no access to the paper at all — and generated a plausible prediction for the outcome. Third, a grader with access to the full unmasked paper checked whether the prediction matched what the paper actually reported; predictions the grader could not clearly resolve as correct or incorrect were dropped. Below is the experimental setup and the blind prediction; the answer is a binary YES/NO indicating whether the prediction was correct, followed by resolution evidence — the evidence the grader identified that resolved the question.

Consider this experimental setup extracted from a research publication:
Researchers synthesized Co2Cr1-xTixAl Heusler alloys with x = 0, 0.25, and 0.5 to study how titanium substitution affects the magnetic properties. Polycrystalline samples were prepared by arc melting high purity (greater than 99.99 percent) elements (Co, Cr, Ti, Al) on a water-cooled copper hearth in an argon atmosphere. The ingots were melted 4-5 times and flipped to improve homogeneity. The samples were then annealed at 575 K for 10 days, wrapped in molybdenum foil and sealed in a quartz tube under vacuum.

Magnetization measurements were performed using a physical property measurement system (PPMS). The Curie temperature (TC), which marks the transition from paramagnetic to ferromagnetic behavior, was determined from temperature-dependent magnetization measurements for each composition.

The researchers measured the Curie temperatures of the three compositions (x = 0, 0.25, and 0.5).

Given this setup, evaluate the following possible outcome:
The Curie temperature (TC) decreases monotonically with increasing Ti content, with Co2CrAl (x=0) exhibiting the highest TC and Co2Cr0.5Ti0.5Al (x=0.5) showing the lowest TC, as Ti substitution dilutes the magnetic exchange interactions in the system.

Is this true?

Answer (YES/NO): NO